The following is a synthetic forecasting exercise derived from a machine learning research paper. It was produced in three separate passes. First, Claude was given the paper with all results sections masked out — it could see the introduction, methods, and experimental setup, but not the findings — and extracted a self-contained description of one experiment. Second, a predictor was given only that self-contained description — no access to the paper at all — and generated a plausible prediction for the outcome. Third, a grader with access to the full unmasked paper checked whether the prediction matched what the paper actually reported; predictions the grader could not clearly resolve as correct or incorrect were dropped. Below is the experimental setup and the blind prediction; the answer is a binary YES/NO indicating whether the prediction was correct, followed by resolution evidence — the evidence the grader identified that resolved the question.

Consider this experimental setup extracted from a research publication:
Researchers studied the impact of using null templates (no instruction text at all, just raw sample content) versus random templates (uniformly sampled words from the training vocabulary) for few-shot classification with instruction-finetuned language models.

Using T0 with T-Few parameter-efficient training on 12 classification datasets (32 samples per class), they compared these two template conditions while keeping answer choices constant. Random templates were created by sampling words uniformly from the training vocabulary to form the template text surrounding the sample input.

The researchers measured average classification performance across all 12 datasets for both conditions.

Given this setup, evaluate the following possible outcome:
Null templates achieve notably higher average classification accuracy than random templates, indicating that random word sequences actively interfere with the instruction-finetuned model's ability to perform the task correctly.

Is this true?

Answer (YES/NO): NO